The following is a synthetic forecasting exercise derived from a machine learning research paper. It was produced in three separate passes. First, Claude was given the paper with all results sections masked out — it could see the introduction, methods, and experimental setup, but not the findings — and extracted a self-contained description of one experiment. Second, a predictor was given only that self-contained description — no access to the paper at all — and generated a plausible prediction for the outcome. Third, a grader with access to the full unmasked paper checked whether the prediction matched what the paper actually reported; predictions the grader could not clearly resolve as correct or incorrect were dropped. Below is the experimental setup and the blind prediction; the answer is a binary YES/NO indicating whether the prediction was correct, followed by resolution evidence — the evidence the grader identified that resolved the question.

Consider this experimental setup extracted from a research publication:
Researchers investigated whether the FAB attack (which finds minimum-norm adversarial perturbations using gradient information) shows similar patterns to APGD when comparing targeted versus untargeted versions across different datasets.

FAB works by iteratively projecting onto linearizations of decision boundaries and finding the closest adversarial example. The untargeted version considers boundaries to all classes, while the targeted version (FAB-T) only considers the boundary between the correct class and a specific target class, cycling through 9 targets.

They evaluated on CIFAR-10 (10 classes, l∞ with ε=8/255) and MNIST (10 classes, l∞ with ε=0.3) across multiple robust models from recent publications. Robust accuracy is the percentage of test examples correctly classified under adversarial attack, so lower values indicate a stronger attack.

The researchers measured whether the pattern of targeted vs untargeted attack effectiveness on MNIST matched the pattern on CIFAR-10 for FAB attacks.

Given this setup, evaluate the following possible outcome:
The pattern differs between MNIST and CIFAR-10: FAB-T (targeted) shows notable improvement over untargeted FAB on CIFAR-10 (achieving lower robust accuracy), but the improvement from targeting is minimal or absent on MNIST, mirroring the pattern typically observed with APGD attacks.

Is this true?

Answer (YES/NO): NO